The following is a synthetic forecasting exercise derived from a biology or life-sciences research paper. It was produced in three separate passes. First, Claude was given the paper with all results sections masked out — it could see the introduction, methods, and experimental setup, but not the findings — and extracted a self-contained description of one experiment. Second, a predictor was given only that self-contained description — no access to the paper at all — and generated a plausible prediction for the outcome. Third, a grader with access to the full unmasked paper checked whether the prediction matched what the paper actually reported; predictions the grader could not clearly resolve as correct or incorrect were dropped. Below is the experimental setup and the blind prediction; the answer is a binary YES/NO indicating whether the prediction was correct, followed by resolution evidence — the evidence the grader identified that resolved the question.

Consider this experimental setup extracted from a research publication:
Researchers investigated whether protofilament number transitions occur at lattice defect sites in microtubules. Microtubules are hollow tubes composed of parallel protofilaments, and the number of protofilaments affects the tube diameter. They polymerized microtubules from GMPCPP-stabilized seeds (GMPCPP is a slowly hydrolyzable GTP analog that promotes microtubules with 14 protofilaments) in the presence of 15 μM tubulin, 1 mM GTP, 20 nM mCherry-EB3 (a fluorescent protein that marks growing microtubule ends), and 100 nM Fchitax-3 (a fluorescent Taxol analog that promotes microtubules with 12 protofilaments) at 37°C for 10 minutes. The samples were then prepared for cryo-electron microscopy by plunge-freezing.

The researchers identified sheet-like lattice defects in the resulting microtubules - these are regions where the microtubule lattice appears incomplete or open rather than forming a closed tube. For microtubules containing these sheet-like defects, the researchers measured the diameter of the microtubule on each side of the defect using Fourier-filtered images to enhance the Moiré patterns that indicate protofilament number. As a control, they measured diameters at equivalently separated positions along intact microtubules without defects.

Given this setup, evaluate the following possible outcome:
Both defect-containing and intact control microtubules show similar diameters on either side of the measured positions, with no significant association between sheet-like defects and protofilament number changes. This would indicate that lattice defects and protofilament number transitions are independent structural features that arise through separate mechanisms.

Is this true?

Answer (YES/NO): NO